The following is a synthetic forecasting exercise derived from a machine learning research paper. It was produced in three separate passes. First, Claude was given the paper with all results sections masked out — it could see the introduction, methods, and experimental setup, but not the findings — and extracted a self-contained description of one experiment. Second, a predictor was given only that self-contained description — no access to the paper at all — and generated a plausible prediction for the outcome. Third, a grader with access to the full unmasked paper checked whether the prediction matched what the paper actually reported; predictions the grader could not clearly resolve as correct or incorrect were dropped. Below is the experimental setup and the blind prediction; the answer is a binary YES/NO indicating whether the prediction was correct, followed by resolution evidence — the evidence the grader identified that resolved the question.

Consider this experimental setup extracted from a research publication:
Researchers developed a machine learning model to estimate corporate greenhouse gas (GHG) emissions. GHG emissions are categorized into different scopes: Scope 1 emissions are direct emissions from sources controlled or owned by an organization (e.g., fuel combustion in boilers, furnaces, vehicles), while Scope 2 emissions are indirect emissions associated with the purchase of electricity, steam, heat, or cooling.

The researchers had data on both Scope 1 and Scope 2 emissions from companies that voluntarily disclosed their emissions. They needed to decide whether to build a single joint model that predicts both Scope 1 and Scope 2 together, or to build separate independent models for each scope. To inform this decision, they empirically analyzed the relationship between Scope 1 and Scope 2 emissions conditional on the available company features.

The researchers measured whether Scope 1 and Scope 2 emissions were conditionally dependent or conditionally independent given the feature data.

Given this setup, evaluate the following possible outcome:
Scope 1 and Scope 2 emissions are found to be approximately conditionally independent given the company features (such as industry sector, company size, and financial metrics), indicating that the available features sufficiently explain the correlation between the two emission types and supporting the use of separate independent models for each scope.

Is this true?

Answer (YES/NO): YES